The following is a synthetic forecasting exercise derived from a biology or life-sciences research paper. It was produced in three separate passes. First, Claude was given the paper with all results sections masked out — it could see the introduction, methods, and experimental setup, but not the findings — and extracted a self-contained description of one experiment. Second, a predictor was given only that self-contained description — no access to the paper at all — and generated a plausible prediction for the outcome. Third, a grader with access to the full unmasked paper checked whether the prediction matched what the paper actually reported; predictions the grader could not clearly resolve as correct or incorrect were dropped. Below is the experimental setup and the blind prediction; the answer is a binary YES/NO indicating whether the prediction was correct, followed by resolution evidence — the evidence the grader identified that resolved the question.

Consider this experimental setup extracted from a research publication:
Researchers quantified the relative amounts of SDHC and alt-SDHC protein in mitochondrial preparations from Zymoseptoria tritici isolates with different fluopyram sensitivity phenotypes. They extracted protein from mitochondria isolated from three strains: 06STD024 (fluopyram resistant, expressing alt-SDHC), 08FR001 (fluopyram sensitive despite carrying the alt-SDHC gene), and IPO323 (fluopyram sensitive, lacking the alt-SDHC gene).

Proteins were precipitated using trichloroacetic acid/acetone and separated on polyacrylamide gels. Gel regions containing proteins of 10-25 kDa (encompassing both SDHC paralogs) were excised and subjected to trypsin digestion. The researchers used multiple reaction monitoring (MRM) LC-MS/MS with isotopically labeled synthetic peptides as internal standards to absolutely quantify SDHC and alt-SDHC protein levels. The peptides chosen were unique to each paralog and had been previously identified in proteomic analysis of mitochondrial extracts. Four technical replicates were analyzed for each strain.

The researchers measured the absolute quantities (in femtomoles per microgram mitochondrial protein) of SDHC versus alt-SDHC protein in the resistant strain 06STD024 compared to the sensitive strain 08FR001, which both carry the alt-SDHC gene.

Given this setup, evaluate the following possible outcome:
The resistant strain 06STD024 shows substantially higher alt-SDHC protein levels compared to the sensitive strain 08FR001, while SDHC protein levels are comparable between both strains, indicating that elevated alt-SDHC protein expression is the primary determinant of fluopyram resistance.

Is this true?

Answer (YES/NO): NO